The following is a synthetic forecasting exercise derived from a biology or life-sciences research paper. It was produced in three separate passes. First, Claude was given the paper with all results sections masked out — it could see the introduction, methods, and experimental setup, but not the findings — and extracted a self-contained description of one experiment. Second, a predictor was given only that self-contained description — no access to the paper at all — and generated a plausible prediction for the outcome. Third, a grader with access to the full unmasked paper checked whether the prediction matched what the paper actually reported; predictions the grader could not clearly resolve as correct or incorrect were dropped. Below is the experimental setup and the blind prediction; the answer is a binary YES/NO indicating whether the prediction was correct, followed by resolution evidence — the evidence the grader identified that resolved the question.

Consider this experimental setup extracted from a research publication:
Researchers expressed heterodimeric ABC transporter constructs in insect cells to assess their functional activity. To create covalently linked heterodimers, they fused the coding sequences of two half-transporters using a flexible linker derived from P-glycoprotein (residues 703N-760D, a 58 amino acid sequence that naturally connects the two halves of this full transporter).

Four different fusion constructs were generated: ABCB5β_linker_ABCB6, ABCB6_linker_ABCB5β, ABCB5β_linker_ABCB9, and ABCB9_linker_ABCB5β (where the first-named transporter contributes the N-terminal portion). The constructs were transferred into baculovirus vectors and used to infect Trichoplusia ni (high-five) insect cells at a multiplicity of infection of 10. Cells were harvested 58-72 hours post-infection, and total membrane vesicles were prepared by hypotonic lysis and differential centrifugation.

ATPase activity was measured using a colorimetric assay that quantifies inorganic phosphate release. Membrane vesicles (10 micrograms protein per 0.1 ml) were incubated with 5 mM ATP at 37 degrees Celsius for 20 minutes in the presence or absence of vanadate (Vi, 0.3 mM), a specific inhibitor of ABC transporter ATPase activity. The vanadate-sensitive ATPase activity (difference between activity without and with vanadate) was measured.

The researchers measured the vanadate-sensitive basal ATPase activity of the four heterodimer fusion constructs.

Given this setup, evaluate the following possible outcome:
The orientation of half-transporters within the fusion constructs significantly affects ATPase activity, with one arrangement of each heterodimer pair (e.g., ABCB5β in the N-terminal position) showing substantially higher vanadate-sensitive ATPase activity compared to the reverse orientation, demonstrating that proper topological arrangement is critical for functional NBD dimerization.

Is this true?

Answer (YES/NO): NO